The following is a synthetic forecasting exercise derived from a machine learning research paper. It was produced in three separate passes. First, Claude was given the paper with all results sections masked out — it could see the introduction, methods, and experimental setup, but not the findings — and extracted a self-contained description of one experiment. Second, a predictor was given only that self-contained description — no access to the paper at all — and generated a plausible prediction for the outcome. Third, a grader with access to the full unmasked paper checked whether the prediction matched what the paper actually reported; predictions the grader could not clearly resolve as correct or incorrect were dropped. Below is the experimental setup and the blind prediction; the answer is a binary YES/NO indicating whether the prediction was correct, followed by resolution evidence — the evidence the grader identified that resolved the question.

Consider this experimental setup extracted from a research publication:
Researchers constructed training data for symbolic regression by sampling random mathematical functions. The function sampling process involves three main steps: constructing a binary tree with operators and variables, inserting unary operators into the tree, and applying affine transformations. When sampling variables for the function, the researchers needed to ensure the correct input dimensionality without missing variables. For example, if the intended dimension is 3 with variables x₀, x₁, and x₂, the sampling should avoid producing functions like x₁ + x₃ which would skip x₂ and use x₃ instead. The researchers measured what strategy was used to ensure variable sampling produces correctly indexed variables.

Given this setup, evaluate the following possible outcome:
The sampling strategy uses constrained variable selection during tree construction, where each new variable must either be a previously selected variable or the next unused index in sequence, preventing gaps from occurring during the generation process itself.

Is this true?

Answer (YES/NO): NO